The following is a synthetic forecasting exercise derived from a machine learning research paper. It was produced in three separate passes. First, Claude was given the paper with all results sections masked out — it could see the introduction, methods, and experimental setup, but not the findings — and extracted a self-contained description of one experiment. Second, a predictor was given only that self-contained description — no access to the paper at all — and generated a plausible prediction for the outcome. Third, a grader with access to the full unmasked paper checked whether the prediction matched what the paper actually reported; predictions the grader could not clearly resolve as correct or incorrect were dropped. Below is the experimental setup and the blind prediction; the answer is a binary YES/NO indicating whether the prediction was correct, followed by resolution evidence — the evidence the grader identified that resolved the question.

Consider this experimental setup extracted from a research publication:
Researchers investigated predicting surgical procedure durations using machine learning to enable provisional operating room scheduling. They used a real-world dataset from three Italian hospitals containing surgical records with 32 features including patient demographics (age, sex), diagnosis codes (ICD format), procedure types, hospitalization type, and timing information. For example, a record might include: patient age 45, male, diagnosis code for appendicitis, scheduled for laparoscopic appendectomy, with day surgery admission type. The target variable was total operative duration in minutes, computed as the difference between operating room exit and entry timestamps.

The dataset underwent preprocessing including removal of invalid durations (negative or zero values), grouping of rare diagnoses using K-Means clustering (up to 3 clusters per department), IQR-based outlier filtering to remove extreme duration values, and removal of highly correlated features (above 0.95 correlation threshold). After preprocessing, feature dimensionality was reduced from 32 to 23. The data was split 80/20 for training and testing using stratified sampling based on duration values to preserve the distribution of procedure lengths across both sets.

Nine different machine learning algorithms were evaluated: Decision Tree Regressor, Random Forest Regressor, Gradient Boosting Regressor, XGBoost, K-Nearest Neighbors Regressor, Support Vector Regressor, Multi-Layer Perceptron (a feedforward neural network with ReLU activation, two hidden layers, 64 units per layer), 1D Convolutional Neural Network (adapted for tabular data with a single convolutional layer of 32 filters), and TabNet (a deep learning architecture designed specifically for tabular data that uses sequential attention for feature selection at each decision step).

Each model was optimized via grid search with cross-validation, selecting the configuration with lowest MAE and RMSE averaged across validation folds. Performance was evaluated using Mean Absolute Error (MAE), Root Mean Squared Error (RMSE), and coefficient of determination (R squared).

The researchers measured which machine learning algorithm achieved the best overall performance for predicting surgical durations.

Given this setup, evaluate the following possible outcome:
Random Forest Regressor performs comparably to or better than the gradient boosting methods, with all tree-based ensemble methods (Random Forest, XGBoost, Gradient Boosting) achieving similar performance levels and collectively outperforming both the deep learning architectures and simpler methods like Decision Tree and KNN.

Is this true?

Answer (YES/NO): NO